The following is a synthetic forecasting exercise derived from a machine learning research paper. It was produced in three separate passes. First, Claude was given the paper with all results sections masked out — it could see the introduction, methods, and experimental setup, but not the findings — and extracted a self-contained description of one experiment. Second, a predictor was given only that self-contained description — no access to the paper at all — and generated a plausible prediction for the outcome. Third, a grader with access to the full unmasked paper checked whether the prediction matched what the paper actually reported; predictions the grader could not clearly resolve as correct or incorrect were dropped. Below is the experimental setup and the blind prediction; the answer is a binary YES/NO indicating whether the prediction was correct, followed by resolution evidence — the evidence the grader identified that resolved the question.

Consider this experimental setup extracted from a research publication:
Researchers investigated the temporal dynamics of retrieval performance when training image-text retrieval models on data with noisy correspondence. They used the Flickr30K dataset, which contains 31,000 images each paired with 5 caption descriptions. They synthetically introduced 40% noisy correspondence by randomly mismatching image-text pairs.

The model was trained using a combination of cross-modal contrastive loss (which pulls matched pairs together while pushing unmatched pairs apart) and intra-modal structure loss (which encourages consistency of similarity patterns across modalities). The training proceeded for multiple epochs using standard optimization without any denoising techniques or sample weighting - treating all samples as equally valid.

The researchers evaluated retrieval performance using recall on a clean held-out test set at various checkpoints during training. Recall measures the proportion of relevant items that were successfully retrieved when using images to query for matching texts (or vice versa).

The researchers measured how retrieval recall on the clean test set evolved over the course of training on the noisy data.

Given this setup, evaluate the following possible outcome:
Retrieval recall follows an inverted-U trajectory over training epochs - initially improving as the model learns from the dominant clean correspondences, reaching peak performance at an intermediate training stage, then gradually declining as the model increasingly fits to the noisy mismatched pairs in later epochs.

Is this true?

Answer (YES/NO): YES